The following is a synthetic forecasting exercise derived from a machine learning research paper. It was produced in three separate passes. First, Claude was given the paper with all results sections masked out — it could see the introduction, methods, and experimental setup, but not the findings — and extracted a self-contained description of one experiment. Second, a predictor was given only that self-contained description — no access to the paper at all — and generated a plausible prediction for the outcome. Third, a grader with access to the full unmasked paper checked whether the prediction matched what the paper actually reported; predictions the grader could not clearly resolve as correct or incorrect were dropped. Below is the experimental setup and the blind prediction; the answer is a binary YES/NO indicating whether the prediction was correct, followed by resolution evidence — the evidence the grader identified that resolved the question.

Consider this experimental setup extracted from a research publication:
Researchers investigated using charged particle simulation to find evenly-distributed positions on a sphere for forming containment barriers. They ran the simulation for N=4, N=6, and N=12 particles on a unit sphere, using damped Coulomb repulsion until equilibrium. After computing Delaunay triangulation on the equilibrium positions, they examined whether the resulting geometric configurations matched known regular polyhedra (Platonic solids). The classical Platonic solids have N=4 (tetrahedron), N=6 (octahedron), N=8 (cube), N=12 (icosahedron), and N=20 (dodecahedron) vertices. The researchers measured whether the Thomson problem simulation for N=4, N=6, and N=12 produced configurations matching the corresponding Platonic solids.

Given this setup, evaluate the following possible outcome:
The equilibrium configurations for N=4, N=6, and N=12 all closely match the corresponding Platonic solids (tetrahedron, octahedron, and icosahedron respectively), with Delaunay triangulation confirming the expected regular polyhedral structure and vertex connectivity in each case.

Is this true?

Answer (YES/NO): YES